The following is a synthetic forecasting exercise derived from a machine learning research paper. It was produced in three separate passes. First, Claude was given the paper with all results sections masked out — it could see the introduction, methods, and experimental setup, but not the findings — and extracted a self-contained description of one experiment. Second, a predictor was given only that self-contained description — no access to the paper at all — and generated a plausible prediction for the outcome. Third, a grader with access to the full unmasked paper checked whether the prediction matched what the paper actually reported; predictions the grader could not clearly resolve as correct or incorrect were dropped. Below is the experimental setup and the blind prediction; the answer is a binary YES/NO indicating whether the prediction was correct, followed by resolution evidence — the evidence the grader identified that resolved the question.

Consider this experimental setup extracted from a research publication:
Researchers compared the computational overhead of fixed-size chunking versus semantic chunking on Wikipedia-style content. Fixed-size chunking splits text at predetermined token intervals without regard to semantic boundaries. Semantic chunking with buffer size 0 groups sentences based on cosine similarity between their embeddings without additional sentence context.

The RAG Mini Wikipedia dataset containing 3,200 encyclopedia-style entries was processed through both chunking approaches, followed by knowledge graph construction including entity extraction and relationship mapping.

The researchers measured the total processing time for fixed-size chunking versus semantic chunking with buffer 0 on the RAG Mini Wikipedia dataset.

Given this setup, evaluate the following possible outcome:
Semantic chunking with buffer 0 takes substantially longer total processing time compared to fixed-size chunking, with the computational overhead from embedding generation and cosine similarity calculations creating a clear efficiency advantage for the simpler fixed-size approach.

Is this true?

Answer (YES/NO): YES